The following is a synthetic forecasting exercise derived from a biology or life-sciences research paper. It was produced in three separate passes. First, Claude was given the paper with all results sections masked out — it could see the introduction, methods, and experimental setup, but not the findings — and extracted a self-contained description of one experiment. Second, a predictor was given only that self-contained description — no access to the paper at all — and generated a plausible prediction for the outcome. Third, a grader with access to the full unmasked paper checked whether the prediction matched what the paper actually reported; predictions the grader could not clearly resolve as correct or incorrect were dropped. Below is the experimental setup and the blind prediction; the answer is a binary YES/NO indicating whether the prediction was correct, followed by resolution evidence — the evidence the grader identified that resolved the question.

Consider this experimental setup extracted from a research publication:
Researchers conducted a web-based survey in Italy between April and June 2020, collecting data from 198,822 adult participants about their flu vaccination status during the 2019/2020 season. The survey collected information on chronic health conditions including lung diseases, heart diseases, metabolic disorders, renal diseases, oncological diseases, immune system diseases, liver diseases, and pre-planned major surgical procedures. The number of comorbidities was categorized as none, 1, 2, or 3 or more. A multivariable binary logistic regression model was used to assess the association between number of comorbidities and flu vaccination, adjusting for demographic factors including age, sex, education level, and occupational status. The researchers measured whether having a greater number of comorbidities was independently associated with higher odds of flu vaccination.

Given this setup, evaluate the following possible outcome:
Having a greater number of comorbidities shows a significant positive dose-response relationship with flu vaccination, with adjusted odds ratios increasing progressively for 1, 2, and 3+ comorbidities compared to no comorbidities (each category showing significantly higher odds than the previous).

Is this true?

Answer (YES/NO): YES